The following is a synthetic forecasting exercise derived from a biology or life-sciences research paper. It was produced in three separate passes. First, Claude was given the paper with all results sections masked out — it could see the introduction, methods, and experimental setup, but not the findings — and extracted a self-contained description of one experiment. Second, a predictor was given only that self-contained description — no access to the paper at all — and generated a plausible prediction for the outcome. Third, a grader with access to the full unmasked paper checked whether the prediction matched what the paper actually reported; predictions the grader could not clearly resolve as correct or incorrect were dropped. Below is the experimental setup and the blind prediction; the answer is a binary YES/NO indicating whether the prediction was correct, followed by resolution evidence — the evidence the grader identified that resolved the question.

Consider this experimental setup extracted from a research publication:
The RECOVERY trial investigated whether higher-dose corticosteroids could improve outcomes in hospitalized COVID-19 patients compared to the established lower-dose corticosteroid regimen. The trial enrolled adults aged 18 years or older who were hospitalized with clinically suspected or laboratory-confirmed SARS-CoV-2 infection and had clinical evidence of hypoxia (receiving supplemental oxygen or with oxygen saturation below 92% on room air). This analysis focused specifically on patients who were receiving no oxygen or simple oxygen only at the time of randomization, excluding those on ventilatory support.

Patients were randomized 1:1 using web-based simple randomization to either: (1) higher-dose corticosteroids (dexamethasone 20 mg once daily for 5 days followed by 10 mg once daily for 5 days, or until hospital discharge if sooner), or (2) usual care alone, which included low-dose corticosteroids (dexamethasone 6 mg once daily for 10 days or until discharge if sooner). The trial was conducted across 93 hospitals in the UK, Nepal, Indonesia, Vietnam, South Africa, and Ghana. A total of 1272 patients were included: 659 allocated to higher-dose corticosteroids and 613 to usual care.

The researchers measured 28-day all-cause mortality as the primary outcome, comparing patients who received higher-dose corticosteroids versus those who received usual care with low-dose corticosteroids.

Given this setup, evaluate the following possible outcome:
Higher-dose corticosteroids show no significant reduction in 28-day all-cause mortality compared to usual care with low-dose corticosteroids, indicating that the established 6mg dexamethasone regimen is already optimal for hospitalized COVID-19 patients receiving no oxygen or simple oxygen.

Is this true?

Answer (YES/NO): NO